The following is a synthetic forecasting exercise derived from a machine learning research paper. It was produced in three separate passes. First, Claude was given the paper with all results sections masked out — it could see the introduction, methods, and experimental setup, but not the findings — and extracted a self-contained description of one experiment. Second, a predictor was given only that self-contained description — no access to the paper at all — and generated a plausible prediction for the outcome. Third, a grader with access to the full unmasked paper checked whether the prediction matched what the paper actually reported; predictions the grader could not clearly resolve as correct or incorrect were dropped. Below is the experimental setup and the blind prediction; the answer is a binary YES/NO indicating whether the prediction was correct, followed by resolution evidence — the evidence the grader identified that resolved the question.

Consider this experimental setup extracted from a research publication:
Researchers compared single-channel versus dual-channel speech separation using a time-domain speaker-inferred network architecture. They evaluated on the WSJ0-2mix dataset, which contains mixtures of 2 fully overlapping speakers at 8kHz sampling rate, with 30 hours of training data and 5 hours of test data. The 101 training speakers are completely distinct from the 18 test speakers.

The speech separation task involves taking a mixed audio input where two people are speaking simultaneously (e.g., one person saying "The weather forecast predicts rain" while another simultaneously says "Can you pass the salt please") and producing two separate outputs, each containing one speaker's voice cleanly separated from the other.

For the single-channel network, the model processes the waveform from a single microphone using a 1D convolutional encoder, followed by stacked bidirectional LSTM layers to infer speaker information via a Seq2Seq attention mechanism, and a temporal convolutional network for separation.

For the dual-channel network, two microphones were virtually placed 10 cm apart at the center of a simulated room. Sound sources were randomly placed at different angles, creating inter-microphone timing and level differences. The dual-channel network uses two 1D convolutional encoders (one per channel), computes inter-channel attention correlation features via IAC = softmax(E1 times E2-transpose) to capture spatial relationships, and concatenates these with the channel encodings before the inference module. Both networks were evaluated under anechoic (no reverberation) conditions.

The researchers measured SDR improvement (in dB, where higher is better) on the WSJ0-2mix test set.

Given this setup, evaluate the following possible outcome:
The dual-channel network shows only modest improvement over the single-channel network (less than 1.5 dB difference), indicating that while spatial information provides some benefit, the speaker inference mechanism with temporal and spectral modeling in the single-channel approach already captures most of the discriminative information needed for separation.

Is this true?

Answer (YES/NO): NO